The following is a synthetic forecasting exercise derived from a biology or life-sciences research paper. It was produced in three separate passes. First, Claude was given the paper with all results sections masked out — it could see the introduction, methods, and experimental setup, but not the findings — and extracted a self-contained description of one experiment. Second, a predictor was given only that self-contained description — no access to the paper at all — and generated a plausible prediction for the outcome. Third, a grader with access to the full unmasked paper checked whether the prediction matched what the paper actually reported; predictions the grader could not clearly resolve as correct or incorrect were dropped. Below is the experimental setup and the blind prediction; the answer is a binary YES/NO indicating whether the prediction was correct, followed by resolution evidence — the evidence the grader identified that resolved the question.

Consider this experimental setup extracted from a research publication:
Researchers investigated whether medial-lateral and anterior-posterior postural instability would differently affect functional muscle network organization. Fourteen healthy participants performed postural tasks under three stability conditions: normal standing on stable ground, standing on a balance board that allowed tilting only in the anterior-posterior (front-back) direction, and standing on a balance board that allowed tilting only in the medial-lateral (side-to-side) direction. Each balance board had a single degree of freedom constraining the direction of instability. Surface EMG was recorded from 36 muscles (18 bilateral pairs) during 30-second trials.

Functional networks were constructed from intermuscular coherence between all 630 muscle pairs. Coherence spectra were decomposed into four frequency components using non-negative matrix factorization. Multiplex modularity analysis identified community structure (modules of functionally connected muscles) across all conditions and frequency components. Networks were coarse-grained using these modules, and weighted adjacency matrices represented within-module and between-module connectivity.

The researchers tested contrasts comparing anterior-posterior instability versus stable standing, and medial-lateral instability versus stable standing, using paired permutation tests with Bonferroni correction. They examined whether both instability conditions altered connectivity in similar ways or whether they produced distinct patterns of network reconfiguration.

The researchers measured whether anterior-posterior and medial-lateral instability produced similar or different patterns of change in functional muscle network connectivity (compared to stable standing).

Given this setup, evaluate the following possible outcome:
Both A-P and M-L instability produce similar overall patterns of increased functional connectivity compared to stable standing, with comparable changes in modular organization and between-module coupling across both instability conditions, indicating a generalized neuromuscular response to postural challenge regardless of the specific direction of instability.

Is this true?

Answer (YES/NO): YES